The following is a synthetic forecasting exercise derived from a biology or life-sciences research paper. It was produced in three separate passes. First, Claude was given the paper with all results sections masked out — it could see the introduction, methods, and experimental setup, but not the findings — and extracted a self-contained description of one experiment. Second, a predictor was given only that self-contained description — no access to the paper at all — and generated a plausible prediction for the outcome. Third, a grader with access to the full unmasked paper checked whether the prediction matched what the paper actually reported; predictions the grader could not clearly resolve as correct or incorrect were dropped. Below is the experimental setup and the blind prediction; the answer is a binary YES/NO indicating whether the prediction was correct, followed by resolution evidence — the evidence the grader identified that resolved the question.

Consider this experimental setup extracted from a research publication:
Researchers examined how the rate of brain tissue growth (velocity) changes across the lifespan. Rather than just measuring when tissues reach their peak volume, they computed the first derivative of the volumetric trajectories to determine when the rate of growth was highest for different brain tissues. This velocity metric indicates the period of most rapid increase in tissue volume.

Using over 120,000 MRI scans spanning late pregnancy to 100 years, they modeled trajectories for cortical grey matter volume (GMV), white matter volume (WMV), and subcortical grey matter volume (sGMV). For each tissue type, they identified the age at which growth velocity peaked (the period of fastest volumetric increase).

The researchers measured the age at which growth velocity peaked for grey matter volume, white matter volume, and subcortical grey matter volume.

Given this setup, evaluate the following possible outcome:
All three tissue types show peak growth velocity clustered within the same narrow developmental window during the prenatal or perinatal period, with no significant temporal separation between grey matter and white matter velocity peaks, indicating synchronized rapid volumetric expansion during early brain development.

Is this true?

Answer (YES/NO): NO